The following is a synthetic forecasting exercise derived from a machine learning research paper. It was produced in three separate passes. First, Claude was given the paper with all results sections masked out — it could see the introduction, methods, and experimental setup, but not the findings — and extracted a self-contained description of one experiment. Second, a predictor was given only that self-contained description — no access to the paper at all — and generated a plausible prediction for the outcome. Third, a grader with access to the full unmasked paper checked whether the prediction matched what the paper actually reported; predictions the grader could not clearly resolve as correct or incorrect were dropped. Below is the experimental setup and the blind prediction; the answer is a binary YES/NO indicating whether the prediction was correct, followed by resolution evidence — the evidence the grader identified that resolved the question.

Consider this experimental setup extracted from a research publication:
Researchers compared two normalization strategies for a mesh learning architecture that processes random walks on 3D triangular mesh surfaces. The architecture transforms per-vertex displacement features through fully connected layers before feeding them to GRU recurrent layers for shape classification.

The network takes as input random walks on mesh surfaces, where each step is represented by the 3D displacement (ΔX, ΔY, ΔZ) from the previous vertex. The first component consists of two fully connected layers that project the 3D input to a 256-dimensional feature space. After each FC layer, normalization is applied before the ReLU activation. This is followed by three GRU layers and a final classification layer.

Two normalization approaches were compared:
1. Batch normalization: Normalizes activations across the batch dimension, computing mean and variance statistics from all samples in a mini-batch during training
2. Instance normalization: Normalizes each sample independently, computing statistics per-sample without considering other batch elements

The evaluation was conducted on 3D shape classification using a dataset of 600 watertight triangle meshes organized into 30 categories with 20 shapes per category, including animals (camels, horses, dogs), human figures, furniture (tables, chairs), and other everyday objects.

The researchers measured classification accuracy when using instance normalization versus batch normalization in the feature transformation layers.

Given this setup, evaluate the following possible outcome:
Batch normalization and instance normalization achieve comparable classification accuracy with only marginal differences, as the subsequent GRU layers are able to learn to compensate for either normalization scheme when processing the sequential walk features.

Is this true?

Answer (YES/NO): NO